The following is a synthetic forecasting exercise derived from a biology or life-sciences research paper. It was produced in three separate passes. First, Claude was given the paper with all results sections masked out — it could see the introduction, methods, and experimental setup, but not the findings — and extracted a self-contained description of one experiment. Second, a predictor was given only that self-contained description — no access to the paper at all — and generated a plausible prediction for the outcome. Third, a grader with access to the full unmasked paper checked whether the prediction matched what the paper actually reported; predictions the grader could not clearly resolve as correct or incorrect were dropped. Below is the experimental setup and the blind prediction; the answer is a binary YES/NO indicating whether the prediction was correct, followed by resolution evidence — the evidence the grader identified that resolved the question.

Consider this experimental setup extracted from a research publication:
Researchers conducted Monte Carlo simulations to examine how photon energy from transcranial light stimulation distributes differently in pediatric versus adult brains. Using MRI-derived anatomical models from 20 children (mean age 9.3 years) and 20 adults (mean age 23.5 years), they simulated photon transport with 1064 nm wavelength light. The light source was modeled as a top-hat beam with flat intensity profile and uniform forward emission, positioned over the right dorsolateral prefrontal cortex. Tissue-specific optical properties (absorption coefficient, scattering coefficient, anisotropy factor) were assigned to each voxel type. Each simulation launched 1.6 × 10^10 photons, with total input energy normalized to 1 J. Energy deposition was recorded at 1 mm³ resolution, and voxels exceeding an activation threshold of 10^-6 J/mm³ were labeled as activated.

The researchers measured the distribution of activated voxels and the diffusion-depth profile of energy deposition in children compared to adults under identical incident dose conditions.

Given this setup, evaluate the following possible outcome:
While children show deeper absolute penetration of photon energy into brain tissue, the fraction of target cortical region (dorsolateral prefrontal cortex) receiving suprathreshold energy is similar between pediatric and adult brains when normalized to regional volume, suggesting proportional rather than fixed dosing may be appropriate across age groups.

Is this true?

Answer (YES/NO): NO